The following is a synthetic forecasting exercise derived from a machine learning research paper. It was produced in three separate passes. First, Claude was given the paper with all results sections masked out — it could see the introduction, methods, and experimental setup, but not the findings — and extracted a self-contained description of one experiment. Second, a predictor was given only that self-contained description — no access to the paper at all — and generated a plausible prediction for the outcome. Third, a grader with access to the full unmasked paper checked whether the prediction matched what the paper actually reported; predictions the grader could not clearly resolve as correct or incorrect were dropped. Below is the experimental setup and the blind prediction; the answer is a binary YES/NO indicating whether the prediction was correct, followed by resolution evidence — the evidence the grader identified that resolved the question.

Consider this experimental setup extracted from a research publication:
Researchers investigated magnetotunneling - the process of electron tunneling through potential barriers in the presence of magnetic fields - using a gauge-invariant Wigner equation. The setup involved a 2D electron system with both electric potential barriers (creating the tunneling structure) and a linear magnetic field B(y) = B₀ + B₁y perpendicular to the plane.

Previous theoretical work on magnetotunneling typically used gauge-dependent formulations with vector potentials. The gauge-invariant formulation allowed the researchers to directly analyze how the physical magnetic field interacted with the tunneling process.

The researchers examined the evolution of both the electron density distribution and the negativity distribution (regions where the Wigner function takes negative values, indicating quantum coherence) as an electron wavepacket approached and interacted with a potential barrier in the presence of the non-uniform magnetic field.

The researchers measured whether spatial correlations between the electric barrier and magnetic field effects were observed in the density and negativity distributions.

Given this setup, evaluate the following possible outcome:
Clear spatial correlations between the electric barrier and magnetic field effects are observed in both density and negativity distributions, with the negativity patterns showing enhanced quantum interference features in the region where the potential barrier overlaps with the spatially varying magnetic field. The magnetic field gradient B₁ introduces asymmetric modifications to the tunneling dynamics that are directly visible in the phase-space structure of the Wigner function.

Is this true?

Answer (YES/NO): NO